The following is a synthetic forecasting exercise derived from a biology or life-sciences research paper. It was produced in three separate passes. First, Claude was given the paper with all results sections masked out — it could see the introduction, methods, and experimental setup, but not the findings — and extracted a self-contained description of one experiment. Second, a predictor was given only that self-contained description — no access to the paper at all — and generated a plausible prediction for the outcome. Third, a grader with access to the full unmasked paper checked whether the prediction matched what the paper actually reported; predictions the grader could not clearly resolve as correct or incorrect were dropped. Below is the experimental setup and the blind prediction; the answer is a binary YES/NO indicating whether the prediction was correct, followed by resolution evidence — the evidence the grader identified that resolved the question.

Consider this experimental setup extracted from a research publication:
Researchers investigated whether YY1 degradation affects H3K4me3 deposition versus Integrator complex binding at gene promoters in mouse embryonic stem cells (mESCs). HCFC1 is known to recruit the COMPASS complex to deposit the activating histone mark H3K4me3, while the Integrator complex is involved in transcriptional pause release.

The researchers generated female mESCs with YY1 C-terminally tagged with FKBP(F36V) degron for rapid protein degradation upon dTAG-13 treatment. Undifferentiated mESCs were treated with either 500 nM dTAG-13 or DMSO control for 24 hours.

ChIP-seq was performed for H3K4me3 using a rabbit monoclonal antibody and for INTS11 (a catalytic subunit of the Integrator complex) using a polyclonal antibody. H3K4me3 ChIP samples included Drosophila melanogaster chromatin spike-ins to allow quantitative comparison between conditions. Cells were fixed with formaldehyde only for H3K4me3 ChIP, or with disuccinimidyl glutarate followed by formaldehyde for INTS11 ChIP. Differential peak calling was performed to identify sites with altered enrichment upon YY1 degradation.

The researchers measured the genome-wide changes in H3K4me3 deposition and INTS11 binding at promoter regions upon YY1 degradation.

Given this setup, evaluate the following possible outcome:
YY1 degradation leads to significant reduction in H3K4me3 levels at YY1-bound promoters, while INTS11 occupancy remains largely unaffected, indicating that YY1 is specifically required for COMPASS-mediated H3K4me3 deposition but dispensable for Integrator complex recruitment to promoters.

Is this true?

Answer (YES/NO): NO